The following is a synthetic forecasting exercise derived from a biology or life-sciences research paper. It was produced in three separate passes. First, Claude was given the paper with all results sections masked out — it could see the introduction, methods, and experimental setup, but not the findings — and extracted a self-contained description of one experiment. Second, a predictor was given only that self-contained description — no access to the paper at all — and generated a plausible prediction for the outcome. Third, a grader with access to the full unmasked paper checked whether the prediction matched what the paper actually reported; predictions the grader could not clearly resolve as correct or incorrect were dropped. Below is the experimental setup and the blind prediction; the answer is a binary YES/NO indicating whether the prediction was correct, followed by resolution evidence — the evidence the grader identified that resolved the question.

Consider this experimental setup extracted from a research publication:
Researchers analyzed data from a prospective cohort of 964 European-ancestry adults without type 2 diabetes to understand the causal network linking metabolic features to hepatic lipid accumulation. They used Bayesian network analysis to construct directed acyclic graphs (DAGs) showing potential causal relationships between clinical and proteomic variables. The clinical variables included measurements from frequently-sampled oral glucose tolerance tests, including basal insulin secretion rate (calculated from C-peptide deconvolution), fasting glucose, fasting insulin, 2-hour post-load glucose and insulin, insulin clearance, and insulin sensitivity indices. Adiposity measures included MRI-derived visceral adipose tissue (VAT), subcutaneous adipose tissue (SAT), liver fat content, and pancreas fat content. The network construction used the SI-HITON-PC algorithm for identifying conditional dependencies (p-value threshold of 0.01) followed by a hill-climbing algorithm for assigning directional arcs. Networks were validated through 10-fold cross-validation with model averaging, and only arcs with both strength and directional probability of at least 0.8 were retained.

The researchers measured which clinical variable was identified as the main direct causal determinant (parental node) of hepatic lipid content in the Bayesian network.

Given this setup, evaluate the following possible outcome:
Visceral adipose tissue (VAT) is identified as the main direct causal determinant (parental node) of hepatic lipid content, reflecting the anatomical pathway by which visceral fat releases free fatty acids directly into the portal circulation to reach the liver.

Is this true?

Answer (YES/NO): NO